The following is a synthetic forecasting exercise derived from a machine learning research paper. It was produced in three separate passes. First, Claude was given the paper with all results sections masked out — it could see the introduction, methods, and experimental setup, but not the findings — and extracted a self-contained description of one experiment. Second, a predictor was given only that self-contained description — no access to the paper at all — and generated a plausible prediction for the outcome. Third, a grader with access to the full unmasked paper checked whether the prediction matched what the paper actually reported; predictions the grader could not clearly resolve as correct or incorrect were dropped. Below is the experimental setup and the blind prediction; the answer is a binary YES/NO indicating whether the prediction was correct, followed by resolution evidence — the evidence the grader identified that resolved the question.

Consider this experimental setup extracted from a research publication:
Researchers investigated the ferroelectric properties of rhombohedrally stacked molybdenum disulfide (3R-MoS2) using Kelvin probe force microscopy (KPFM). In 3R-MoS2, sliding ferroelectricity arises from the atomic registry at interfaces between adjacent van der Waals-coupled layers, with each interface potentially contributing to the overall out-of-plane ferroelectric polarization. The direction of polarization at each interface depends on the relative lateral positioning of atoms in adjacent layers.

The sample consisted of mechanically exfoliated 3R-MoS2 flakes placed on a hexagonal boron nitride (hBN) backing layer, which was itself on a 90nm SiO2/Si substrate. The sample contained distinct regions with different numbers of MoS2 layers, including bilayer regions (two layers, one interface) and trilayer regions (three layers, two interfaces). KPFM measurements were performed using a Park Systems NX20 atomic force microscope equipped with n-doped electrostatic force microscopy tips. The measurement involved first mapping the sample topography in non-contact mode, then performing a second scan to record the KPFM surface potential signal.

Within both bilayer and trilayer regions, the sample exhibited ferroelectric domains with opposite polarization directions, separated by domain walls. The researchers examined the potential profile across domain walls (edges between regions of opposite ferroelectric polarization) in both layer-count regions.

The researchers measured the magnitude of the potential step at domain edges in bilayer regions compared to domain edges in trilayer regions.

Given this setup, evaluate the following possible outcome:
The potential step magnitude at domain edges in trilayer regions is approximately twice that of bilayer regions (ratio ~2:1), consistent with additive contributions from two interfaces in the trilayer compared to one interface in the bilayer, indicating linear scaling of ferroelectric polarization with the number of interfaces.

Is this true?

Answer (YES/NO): YES